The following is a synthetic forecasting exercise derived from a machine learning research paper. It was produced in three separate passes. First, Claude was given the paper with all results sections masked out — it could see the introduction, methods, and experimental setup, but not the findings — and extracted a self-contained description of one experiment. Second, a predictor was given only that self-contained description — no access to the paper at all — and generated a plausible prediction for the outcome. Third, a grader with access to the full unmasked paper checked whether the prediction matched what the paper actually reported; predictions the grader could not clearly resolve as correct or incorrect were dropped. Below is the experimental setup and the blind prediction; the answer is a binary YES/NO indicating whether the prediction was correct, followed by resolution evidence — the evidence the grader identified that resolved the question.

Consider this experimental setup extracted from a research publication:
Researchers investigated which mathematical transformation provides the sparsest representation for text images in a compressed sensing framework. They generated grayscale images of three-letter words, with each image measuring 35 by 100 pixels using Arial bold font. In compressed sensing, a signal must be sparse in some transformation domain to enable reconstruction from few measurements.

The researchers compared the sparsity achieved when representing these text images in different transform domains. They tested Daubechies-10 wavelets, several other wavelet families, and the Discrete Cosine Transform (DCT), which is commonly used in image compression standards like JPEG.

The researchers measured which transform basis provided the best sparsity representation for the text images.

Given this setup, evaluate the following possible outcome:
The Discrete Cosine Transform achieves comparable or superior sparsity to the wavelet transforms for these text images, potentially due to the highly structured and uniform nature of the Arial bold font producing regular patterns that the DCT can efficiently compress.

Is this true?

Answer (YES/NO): NO